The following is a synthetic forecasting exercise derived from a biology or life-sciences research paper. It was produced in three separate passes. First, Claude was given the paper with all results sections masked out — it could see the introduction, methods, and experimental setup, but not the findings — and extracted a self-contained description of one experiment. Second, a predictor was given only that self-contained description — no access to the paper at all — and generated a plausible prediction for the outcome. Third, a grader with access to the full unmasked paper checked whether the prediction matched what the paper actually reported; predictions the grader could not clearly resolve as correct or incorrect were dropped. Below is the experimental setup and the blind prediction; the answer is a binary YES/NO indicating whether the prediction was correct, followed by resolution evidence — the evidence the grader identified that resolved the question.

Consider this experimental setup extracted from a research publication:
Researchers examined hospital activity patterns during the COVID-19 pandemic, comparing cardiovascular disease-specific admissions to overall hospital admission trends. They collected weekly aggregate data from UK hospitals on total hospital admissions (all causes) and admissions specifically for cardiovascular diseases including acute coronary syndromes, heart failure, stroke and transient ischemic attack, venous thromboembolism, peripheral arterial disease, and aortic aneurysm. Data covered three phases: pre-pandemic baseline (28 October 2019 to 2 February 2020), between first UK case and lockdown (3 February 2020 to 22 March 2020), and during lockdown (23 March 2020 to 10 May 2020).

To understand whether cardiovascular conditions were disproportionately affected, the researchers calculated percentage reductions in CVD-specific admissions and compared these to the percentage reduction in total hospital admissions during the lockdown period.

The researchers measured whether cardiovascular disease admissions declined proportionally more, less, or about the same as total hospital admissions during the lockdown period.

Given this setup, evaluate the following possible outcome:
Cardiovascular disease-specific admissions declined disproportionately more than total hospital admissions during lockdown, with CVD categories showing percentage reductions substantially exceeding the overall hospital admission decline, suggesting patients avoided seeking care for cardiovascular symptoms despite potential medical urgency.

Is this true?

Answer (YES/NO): NO